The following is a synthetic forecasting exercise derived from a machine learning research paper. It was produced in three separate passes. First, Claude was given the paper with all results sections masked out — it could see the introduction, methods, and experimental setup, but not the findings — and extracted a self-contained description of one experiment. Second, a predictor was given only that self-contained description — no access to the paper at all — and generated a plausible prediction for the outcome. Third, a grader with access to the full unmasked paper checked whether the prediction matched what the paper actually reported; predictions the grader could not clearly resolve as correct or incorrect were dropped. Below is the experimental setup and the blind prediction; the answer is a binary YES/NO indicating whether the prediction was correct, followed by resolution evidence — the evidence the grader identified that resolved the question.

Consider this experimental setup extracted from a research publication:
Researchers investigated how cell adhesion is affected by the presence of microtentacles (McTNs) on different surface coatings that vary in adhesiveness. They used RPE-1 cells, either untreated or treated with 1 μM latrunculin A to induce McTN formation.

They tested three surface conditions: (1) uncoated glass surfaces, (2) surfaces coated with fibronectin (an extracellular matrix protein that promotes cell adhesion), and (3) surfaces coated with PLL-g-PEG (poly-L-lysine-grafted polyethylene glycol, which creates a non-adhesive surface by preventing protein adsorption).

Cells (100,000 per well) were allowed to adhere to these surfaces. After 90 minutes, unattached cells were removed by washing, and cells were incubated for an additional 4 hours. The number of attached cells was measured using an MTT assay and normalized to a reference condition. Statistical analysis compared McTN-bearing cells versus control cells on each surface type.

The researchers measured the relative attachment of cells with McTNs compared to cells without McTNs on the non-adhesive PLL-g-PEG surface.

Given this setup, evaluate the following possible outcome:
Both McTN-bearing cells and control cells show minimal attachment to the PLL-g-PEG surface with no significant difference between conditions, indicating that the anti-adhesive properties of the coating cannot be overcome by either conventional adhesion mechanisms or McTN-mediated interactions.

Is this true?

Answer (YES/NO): NO